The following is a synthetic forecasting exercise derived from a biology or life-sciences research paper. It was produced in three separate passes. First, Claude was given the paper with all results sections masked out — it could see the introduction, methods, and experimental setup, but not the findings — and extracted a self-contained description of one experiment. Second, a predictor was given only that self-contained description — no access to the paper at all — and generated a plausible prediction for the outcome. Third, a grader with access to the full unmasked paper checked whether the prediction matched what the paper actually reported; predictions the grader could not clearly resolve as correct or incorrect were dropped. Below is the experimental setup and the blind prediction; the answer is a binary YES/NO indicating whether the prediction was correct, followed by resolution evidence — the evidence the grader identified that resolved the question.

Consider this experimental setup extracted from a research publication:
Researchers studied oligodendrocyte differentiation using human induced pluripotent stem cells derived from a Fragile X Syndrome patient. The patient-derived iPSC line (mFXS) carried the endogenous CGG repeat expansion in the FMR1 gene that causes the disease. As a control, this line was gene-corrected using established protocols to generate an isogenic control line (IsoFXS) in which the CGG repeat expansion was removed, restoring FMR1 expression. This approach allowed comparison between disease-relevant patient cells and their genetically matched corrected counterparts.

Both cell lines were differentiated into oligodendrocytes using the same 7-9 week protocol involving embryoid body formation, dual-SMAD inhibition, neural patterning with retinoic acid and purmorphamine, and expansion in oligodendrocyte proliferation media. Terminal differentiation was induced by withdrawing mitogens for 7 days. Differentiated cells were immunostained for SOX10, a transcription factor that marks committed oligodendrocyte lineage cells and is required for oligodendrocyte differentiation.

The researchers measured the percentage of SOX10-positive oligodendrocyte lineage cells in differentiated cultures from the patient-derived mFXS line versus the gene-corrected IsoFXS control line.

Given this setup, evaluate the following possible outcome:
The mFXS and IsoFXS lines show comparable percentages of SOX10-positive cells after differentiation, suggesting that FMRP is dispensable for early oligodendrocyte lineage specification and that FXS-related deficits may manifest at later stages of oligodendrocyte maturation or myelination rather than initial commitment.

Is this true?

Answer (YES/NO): YES